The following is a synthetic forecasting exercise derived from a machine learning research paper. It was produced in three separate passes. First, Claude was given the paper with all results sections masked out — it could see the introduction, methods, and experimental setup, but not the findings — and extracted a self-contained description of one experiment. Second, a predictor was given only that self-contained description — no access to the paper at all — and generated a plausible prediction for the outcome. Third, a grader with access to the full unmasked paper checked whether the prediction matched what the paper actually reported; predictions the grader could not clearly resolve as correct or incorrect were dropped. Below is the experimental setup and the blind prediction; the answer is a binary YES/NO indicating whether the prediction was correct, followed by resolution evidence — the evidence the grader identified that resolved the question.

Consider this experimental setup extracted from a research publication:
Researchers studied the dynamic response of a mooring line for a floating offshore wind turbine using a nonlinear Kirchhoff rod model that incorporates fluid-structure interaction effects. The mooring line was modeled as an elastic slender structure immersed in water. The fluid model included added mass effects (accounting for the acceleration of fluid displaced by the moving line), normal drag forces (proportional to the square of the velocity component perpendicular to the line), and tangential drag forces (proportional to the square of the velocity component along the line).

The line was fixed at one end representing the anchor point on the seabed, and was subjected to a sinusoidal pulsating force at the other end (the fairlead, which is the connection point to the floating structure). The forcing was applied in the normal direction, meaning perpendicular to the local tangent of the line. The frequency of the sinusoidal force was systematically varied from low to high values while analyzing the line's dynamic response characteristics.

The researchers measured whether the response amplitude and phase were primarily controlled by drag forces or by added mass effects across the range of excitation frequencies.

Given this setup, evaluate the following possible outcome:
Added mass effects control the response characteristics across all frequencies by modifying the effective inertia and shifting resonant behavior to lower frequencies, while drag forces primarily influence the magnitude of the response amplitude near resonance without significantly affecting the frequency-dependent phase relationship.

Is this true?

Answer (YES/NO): NO